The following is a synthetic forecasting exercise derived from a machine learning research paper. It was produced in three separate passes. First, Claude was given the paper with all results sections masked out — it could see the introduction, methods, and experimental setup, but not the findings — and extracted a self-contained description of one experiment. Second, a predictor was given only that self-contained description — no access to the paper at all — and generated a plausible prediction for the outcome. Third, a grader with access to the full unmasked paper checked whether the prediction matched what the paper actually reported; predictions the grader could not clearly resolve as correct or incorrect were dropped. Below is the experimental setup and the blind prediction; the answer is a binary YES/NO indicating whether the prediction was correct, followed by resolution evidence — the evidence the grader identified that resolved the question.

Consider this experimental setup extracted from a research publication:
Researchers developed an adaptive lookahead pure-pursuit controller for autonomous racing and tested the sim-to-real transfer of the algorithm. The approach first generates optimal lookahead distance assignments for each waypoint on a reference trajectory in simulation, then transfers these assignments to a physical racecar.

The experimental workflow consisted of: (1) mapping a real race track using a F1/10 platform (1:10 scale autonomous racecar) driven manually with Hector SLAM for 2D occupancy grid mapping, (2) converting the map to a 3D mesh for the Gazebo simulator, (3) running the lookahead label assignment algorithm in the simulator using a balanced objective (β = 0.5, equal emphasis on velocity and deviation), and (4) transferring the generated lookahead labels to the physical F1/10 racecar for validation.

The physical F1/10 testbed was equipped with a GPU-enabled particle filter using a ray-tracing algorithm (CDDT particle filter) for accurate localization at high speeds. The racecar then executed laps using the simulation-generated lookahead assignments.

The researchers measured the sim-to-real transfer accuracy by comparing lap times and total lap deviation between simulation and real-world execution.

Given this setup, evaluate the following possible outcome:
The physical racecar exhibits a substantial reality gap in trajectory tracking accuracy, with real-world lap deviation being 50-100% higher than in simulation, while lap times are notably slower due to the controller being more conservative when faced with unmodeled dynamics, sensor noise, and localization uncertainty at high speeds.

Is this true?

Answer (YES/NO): NO